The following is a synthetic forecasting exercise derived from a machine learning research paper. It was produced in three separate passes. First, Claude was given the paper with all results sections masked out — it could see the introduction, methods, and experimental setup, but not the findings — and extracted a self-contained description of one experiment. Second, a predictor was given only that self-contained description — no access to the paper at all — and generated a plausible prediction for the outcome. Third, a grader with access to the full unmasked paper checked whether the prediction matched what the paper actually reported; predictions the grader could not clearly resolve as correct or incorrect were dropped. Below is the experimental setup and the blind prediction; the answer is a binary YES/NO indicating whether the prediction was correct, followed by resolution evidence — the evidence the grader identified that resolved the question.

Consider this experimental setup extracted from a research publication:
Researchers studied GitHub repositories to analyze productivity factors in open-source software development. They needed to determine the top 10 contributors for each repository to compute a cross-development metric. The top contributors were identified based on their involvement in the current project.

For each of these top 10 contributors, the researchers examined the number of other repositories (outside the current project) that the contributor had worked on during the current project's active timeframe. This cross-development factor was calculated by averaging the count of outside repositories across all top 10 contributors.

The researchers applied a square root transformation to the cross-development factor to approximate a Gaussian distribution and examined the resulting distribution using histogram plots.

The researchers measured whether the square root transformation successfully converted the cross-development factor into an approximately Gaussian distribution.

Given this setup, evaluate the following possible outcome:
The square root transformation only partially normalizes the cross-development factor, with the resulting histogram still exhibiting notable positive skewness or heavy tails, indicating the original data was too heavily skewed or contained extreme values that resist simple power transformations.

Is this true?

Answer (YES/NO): NO